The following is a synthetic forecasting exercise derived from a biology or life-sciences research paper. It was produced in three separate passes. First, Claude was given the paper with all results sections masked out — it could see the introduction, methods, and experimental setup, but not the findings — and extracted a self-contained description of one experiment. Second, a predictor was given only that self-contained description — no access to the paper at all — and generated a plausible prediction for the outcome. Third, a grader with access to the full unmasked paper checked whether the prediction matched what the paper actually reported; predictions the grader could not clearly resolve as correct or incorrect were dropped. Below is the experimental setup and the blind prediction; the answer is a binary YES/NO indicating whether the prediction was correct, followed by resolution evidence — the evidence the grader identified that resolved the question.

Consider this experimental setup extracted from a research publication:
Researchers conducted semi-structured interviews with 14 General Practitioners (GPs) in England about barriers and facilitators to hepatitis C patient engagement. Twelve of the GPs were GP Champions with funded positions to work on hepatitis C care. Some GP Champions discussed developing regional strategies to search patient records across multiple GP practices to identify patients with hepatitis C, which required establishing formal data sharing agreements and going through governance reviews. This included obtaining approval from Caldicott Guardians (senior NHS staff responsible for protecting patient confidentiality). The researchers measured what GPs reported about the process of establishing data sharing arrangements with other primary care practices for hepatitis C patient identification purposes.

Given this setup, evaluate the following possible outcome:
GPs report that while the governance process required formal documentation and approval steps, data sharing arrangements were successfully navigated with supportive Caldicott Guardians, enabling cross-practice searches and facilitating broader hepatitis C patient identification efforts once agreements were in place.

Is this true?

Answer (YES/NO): NO